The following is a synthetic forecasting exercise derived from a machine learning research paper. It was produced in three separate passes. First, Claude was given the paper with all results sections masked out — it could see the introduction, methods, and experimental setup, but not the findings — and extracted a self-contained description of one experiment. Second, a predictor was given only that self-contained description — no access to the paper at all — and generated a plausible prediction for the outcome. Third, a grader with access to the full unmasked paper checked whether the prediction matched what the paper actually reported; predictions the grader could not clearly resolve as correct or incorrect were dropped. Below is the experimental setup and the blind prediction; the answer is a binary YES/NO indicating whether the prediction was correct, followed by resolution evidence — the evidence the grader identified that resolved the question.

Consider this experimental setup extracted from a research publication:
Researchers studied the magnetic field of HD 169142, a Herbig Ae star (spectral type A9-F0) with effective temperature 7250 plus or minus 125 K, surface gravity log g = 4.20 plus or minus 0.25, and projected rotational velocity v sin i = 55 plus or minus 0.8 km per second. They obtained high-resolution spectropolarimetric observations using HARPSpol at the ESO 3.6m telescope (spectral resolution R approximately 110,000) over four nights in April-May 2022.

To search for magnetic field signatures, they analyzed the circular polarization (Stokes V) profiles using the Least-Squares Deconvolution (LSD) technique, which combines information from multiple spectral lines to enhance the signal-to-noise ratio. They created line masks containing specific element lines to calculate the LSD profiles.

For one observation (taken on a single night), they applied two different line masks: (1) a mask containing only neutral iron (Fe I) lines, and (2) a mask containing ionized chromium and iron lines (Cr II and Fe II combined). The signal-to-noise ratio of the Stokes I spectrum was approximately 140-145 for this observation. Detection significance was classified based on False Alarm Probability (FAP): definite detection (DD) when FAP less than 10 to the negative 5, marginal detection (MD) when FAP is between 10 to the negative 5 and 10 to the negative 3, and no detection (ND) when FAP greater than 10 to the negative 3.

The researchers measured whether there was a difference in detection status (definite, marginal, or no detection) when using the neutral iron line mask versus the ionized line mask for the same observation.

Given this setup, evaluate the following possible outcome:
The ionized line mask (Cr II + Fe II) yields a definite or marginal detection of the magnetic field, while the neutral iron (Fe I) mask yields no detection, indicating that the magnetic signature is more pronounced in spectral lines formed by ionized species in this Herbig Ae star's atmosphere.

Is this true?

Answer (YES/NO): NO